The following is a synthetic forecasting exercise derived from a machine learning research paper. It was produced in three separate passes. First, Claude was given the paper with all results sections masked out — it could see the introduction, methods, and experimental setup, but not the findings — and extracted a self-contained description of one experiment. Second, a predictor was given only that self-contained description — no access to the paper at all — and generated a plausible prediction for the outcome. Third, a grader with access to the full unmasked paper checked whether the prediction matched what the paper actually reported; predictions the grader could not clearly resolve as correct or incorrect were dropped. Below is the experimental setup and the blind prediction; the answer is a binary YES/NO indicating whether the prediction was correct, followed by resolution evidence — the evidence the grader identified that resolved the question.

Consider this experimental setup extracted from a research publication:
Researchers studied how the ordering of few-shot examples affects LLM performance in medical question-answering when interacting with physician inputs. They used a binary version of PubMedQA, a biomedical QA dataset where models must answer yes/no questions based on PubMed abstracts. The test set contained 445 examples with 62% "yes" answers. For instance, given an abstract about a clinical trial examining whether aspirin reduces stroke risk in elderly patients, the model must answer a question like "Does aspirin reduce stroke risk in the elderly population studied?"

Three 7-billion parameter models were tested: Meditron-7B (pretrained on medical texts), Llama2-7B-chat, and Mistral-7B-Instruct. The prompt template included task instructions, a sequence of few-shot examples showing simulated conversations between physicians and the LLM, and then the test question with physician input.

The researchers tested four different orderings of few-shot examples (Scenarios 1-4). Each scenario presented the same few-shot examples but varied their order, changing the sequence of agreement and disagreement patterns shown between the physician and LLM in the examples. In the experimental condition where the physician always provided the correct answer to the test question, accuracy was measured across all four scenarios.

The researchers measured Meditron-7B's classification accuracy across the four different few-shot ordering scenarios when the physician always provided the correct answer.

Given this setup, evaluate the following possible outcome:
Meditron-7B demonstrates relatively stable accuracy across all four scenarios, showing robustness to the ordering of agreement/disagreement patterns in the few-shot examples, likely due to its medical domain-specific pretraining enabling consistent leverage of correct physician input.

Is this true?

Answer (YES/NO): NO